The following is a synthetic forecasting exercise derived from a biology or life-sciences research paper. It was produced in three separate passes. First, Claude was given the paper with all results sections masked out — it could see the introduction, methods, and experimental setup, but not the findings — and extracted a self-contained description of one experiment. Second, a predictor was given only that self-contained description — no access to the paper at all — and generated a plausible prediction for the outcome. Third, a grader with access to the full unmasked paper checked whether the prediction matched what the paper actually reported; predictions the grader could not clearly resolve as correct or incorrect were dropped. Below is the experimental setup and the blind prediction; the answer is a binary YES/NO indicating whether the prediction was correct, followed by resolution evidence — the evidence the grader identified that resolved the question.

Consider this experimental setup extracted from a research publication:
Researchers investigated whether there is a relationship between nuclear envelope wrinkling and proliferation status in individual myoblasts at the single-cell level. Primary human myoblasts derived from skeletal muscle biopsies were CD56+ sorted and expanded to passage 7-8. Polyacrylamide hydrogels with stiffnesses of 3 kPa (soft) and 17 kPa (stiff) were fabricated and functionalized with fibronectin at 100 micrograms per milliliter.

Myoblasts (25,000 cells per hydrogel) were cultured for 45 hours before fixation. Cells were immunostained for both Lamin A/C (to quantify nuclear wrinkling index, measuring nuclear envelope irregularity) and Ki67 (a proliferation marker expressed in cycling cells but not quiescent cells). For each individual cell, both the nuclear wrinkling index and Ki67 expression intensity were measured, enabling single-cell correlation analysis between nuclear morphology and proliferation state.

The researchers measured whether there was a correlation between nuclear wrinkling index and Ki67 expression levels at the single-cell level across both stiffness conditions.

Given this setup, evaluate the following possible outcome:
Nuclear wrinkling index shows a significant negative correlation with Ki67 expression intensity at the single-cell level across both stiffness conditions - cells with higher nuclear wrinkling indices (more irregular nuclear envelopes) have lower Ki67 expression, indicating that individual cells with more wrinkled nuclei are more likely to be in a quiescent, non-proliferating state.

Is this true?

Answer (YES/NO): NO